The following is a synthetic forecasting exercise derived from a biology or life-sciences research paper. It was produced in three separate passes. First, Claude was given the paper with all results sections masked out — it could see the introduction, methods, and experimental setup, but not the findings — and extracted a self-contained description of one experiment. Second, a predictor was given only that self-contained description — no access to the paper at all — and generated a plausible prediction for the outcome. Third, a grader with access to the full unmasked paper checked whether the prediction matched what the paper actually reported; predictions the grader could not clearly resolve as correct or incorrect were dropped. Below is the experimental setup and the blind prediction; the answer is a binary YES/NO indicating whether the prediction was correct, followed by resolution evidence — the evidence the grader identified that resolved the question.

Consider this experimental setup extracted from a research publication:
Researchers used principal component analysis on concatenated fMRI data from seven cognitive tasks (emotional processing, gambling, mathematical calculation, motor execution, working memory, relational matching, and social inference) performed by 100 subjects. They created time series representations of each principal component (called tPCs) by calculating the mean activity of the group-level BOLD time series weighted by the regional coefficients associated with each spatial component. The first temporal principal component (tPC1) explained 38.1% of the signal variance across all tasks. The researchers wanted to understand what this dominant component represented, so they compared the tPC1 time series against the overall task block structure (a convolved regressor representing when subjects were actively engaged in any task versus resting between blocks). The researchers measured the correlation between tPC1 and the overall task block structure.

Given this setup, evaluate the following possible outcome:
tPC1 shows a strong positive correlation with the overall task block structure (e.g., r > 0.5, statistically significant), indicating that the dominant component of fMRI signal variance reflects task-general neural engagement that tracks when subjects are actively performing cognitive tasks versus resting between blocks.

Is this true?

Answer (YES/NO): YES